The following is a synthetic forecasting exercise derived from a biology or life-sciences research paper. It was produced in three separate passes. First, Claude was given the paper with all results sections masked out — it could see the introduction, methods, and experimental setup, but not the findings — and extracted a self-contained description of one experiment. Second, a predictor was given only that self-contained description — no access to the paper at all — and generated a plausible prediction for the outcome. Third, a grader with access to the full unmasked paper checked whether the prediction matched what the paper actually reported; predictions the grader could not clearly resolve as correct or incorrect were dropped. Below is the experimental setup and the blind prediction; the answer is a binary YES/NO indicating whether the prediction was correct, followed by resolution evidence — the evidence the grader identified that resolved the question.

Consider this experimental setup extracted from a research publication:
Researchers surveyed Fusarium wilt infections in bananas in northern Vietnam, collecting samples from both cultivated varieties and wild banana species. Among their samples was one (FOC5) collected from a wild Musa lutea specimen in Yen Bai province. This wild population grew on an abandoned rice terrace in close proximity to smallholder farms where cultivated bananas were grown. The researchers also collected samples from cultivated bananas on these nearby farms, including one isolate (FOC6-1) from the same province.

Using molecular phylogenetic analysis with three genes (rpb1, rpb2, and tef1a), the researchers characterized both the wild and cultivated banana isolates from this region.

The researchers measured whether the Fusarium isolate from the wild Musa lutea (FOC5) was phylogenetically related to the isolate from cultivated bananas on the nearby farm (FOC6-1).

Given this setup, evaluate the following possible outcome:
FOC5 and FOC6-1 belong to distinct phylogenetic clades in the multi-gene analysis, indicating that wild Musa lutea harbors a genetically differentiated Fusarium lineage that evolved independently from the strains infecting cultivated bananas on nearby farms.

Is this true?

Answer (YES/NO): NO